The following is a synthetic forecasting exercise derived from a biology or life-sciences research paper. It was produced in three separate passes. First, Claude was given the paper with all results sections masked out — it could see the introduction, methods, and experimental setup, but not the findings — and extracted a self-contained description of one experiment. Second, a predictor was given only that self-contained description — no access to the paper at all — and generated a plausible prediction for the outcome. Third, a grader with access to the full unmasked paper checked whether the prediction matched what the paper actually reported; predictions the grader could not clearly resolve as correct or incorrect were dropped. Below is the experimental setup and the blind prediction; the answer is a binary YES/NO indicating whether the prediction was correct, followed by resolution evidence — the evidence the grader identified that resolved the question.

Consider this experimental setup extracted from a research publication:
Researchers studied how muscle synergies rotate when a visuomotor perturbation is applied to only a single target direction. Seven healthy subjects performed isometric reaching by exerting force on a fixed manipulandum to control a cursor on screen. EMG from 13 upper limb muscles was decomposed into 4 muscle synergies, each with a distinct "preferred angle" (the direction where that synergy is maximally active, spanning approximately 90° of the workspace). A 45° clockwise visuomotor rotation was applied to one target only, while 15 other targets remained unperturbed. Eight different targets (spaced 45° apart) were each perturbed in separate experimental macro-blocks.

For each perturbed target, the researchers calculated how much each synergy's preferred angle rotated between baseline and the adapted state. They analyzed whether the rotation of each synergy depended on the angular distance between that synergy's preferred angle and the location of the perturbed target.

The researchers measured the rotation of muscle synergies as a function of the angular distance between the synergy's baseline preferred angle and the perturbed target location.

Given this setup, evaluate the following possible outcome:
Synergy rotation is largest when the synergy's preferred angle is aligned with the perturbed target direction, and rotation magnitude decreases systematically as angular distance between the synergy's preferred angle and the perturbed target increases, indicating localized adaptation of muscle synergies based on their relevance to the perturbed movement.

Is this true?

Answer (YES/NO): NO